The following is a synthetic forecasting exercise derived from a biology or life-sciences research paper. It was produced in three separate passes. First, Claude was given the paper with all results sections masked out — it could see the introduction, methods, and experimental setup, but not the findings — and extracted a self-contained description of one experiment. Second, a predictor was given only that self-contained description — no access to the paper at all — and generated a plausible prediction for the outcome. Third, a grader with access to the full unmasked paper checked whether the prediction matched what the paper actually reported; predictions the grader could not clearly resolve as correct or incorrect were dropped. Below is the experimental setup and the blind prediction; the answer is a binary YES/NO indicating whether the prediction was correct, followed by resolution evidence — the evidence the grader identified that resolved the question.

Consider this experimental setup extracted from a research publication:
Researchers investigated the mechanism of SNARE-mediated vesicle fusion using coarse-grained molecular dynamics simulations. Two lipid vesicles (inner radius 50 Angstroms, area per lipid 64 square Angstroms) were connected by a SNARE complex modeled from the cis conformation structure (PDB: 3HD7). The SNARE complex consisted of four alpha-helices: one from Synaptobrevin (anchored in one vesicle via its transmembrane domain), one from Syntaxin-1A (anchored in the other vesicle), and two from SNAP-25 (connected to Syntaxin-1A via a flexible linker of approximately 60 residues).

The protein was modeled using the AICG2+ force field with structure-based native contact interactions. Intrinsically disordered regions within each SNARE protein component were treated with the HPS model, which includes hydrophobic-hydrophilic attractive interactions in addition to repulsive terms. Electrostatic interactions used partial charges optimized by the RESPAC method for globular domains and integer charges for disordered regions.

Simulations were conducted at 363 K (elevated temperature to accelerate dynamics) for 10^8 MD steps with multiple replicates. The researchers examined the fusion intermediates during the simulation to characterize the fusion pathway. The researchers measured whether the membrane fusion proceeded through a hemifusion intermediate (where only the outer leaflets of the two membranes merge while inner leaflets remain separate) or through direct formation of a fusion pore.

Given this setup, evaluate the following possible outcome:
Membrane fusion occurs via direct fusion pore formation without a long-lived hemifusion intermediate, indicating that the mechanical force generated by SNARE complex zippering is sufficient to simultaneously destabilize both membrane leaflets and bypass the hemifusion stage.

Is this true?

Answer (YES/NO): YES